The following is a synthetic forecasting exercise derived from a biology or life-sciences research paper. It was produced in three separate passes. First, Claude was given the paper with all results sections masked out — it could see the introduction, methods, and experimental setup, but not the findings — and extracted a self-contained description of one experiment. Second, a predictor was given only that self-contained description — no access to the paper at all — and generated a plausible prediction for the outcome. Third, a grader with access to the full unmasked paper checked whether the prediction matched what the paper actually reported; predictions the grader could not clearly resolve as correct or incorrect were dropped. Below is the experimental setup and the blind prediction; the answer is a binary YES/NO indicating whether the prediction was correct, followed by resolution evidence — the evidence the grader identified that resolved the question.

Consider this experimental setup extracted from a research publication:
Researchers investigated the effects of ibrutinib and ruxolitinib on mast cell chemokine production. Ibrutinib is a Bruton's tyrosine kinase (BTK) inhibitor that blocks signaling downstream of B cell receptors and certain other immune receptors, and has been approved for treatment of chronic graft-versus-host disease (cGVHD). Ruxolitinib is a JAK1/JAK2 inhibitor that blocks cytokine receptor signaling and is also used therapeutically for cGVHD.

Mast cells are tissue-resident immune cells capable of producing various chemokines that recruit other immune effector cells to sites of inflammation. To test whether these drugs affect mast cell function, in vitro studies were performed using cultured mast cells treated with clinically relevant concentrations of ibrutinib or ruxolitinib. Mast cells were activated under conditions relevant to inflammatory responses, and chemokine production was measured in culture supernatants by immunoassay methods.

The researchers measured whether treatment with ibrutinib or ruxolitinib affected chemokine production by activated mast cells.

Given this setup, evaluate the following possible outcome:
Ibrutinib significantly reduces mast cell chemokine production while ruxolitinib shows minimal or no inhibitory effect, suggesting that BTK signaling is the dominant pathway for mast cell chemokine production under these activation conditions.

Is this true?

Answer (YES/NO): NO